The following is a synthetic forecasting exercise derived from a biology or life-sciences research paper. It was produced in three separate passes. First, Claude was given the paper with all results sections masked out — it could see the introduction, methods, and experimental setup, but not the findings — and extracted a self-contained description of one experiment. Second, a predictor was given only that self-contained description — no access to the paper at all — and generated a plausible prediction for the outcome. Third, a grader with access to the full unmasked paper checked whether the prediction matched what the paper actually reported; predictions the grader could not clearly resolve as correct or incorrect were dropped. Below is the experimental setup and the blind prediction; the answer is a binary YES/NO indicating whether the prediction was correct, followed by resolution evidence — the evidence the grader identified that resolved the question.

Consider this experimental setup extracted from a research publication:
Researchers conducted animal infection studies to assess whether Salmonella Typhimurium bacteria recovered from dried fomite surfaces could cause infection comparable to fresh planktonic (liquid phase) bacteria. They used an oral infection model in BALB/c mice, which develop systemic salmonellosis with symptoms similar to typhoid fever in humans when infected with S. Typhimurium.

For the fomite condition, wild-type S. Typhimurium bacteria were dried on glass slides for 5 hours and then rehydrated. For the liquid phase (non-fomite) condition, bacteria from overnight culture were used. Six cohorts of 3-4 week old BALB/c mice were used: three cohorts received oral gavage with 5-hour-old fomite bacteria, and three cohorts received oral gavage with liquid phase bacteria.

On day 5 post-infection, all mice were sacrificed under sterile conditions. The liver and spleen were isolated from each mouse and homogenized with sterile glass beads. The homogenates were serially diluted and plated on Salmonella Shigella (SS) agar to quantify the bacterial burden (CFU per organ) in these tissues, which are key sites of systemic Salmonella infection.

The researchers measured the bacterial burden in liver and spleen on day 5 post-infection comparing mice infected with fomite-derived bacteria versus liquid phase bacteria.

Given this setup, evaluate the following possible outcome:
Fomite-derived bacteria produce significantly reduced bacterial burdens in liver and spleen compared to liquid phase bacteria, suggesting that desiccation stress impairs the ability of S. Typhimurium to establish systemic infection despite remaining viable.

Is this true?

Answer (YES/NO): NO